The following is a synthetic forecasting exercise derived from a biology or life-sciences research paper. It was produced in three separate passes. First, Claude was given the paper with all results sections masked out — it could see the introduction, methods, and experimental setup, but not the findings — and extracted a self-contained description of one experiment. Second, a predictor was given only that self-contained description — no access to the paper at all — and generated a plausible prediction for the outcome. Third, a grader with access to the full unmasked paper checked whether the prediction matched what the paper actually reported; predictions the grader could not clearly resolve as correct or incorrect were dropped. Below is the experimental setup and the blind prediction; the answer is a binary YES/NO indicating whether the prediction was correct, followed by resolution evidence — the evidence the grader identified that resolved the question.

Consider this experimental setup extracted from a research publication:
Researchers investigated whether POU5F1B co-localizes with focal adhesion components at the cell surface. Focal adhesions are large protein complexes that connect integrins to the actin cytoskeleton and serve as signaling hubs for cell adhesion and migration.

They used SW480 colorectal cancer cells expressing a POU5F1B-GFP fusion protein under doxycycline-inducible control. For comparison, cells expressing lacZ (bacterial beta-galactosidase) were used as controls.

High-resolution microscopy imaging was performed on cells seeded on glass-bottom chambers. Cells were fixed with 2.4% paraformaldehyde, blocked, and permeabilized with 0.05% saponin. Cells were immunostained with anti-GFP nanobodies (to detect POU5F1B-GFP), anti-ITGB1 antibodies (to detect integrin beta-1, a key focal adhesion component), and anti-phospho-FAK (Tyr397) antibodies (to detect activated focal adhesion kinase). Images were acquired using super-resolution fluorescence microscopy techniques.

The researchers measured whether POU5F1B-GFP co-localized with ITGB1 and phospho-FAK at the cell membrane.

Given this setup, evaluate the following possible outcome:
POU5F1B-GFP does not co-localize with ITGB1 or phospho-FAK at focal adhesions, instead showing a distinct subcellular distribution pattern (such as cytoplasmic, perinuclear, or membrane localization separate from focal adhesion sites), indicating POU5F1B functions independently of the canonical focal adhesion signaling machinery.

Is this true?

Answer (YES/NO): NO